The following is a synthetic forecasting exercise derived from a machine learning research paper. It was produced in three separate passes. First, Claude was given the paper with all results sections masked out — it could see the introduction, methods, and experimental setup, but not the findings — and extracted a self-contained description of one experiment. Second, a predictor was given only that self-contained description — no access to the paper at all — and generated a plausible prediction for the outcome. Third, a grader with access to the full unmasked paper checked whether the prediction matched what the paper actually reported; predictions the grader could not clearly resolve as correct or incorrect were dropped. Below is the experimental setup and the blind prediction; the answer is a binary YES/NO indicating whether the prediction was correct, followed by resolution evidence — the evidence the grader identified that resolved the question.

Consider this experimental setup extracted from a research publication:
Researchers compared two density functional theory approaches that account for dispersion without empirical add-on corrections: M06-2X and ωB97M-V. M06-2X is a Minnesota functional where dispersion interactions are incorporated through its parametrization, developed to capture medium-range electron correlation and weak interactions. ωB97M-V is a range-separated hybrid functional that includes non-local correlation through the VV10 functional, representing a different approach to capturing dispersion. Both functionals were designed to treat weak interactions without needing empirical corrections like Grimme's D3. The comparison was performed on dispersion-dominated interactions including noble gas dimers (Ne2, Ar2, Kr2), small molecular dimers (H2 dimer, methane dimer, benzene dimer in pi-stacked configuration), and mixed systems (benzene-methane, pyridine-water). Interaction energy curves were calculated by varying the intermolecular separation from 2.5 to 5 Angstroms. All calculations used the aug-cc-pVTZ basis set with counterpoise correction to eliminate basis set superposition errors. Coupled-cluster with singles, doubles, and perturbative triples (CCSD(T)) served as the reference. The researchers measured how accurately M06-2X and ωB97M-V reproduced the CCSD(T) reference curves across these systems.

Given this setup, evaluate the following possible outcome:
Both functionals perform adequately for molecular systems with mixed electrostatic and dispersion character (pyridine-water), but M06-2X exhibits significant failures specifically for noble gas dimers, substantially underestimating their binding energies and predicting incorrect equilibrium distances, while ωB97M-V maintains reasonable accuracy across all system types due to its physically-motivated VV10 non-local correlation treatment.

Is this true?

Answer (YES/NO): NO